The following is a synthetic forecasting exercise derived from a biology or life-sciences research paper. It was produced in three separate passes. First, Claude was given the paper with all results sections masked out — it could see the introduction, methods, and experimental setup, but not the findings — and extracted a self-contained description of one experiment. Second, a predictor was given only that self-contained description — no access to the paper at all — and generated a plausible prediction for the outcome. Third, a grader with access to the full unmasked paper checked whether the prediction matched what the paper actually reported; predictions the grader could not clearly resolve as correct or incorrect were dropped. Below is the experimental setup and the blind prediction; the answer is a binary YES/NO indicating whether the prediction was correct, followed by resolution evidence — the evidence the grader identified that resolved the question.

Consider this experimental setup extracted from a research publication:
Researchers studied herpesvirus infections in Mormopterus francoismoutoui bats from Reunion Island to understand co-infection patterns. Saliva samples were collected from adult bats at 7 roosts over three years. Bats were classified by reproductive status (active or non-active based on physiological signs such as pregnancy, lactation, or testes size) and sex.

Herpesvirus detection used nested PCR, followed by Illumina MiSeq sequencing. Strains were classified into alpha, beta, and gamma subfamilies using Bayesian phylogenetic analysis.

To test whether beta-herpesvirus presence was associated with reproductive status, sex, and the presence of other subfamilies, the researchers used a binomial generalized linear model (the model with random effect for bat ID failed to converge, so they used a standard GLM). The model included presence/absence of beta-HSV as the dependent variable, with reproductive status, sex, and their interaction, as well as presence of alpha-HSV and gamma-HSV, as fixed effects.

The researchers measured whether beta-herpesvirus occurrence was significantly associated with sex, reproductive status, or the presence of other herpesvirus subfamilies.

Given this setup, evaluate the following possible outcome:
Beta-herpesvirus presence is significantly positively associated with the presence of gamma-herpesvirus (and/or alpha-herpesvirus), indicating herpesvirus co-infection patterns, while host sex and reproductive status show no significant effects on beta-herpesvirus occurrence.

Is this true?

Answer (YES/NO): NO